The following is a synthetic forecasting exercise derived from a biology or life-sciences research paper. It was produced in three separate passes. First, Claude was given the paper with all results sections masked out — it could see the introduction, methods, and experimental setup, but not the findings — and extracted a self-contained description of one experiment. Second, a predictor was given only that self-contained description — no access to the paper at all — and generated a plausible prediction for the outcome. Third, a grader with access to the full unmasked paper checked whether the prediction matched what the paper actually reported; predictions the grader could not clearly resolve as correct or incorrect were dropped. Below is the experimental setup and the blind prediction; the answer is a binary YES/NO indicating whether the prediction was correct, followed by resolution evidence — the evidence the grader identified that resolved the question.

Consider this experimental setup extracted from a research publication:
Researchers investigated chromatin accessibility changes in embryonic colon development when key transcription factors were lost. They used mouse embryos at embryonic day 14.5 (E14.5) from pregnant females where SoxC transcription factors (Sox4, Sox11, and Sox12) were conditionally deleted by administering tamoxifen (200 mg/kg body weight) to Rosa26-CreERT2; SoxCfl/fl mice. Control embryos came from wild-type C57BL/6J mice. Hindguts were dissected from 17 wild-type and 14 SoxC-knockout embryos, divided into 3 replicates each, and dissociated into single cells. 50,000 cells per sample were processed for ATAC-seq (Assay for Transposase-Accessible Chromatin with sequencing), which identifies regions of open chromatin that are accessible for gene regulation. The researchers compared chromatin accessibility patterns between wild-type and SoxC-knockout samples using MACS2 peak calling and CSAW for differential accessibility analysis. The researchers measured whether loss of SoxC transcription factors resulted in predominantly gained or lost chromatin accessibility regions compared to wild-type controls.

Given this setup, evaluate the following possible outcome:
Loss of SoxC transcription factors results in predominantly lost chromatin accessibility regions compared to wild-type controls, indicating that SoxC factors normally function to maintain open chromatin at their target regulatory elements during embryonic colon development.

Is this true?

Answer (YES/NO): NO